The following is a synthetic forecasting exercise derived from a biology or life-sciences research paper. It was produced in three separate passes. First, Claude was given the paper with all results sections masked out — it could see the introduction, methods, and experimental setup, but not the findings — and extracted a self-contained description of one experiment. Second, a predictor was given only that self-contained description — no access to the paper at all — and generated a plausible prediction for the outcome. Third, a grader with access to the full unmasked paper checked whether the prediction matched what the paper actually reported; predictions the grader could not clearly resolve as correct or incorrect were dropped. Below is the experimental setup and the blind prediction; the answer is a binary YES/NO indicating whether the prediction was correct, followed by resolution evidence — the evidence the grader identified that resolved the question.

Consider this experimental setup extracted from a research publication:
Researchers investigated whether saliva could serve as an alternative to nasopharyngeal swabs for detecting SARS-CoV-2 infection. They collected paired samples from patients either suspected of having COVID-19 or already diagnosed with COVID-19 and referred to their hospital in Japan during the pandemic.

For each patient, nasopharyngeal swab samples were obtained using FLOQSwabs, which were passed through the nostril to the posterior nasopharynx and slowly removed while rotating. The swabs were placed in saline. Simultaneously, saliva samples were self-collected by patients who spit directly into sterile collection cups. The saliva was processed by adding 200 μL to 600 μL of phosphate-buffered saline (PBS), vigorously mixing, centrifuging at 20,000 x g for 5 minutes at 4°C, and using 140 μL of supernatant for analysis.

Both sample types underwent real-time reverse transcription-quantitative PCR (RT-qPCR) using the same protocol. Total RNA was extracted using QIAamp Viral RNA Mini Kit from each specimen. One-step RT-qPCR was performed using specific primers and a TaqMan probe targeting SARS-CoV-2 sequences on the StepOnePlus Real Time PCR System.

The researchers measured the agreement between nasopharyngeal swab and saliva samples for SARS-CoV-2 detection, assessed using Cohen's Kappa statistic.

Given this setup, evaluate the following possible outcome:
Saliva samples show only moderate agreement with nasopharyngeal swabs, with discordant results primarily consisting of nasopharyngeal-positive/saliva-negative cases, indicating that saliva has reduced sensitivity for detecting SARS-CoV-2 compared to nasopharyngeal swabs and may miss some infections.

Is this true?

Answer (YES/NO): NO